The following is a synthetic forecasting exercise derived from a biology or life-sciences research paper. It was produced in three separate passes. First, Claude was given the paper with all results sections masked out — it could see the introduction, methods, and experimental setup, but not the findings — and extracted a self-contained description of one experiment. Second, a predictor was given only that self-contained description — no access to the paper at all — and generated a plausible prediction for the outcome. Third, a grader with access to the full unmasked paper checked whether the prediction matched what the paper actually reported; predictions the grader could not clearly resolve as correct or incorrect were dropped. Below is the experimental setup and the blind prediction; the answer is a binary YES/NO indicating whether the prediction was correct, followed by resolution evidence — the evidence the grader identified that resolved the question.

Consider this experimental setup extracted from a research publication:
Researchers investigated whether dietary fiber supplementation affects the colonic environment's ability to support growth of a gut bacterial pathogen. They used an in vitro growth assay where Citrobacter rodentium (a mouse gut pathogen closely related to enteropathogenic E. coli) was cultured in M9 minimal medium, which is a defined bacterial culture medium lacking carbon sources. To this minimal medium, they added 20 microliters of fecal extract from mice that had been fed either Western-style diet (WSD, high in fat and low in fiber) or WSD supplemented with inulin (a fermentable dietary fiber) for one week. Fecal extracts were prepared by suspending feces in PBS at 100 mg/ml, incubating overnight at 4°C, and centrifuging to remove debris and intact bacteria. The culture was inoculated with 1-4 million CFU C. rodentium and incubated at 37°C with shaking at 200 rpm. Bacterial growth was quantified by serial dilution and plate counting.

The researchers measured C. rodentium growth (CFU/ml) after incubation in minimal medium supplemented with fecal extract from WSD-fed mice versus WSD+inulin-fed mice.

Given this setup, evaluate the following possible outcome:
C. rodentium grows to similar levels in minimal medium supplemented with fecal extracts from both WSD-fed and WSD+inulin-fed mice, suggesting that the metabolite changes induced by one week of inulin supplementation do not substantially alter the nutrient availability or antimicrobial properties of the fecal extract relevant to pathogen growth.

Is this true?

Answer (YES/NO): NO